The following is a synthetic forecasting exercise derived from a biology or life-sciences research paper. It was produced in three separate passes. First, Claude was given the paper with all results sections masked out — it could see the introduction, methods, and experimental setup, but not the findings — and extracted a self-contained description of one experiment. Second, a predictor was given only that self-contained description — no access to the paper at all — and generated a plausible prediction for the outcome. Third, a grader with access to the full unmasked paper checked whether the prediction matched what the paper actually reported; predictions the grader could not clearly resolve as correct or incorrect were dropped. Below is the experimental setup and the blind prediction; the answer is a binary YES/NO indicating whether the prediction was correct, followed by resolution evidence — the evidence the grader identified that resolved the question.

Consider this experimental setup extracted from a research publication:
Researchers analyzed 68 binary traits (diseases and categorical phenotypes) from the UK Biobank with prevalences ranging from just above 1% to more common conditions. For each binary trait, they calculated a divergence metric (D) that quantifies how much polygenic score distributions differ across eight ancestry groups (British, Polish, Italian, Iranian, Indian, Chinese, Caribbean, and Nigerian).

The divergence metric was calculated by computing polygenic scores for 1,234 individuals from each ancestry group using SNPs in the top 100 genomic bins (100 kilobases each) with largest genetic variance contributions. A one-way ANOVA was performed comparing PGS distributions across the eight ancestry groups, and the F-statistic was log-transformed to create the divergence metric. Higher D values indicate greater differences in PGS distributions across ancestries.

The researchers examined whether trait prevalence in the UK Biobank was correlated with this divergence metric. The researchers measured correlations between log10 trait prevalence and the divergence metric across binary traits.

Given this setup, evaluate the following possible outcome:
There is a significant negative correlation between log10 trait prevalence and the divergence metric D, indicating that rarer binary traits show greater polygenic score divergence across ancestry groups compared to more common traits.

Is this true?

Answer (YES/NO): NO